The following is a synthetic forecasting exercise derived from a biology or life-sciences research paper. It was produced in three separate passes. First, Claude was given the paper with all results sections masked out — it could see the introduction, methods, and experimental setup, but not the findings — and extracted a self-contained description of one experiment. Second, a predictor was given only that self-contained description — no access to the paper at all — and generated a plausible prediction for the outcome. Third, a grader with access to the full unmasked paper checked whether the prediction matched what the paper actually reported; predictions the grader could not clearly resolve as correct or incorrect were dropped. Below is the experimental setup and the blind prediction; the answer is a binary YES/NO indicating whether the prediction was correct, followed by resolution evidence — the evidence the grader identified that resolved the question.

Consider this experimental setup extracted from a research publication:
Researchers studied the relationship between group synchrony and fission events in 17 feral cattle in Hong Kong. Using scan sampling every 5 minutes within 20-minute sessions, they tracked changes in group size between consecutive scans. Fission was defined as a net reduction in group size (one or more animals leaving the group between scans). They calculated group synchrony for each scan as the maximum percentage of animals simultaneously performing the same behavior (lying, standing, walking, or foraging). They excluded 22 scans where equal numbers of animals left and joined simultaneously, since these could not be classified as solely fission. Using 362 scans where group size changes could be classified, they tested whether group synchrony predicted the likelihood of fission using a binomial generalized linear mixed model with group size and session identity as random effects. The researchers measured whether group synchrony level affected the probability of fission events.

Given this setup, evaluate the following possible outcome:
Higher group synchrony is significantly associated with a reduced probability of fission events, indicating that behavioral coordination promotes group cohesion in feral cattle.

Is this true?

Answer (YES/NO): YES